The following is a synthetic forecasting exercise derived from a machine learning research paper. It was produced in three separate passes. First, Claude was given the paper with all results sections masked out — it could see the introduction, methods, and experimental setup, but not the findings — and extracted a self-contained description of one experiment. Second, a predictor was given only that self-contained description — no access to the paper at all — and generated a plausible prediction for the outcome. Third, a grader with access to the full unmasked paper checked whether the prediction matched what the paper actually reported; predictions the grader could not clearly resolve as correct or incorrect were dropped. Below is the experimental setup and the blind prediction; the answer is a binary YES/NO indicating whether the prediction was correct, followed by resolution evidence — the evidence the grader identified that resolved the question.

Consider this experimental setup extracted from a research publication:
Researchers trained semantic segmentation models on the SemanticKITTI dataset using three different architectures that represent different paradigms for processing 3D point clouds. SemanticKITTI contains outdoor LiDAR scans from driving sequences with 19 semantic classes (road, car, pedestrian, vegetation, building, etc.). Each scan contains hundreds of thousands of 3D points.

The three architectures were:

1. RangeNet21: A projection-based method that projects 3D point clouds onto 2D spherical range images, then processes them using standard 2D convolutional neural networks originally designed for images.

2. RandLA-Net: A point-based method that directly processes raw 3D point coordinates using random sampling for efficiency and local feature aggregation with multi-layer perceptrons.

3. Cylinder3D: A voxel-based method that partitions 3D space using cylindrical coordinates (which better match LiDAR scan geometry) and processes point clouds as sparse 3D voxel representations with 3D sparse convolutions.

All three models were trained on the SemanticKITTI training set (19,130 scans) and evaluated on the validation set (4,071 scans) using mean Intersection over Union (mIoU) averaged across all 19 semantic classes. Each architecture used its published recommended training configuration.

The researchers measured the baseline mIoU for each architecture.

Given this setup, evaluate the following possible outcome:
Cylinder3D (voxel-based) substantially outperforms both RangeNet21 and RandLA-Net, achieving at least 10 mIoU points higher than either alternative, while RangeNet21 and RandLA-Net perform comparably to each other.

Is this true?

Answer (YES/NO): NO